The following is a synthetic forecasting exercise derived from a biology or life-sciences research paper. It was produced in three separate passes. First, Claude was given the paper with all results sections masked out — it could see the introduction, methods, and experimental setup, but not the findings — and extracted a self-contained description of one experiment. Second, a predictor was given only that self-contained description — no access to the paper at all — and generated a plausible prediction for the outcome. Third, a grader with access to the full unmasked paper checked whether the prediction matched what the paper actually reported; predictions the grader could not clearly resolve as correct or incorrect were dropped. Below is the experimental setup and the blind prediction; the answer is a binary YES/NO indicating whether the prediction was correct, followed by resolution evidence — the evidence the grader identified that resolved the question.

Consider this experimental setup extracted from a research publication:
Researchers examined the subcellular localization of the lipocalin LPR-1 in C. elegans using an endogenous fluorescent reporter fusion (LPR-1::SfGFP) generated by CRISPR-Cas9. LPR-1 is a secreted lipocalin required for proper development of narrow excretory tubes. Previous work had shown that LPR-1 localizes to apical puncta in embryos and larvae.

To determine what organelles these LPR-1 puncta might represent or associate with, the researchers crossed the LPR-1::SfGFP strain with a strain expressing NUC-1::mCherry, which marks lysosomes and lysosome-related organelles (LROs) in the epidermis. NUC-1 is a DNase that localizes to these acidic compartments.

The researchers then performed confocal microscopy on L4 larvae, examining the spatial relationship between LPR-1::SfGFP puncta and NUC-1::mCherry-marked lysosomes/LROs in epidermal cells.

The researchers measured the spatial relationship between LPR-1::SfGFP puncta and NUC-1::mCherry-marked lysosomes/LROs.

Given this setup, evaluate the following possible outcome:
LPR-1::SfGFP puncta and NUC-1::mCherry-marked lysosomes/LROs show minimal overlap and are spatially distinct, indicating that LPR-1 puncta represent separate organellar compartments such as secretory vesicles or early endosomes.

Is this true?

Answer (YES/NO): NO